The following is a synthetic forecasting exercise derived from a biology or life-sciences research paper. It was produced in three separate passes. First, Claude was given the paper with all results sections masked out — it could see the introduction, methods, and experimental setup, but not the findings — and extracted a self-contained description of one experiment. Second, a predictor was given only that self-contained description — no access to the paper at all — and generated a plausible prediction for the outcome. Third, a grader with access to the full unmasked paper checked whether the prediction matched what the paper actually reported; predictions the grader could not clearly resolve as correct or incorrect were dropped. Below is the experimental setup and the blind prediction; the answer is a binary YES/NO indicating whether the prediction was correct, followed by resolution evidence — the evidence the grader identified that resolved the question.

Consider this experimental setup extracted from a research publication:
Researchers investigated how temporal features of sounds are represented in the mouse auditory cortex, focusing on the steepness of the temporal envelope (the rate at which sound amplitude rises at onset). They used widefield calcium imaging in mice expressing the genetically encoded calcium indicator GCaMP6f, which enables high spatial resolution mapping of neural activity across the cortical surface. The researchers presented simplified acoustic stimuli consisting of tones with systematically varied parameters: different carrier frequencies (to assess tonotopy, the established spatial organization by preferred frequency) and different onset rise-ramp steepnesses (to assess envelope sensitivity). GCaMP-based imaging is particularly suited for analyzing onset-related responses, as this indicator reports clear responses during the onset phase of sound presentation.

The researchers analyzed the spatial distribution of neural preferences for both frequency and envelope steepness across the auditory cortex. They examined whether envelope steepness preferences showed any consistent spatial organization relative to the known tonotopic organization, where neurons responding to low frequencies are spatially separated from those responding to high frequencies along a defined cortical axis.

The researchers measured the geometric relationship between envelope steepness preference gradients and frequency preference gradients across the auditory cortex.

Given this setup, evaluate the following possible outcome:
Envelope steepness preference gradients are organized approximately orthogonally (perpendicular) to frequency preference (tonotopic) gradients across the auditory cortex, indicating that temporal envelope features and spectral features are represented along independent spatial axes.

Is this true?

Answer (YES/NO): YES